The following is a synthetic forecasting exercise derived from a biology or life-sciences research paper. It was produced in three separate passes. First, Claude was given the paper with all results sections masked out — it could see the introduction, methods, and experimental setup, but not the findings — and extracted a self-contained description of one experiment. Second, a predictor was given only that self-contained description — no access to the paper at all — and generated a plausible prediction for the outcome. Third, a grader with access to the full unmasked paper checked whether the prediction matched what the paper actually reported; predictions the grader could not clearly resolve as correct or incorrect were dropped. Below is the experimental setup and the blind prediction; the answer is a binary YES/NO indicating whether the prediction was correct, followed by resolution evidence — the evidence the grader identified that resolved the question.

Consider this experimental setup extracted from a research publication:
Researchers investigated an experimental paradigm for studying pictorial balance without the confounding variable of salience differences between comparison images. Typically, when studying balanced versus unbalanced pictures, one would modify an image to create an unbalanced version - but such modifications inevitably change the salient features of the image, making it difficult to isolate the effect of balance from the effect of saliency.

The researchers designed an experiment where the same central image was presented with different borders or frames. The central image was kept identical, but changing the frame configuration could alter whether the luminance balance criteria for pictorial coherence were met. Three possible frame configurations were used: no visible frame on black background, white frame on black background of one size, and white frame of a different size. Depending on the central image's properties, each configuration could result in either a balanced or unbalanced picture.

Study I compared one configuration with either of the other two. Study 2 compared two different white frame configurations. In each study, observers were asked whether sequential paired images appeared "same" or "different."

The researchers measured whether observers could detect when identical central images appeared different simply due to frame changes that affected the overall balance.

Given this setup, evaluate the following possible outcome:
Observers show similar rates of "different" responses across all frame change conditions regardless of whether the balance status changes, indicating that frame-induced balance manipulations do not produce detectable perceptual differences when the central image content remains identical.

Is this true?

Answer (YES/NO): NO